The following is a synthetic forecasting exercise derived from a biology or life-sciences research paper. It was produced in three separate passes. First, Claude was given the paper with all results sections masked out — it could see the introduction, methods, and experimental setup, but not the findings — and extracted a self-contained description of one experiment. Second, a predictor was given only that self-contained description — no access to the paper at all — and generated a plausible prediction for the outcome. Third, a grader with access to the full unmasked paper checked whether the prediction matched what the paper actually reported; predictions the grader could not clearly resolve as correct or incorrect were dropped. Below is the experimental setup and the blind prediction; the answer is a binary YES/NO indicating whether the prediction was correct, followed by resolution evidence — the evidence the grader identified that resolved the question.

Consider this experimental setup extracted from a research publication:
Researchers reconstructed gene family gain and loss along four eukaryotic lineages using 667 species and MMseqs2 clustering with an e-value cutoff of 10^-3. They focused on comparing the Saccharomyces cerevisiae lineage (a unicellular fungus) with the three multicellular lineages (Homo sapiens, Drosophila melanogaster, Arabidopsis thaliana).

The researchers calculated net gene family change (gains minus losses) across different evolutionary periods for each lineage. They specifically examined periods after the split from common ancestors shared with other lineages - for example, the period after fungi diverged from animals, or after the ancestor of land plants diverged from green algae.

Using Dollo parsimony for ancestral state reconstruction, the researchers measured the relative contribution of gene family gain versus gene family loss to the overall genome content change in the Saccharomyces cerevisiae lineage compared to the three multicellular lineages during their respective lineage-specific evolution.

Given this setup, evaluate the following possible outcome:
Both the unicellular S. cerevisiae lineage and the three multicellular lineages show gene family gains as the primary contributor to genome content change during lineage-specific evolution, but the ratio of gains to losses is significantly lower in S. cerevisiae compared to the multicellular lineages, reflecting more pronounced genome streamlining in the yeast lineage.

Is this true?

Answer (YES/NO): NO